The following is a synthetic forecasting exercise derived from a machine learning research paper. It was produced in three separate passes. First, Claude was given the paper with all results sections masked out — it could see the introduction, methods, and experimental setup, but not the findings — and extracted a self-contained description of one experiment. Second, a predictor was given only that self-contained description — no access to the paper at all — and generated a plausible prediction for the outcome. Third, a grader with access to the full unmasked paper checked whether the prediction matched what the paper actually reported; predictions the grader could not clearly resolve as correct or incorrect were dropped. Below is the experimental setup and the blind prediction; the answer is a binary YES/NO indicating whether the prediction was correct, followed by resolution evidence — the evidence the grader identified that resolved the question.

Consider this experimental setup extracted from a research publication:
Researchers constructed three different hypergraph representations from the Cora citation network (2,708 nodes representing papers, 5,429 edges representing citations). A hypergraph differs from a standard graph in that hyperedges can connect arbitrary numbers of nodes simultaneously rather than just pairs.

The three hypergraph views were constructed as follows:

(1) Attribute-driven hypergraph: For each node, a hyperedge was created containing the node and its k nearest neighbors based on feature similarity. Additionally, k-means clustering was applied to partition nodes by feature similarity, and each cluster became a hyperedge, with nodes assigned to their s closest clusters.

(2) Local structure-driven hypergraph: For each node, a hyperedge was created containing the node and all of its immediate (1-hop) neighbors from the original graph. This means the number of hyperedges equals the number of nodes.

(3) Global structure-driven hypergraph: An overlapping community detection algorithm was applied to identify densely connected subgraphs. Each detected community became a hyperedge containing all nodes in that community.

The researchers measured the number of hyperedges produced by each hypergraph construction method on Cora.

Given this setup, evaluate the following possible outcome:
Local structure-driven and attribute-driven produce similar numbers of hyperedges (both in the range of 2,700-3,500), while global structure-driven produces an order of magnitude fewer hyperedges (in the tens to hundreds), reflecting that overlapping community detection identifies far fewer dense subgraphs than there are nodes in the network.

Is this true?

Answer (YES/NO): YES